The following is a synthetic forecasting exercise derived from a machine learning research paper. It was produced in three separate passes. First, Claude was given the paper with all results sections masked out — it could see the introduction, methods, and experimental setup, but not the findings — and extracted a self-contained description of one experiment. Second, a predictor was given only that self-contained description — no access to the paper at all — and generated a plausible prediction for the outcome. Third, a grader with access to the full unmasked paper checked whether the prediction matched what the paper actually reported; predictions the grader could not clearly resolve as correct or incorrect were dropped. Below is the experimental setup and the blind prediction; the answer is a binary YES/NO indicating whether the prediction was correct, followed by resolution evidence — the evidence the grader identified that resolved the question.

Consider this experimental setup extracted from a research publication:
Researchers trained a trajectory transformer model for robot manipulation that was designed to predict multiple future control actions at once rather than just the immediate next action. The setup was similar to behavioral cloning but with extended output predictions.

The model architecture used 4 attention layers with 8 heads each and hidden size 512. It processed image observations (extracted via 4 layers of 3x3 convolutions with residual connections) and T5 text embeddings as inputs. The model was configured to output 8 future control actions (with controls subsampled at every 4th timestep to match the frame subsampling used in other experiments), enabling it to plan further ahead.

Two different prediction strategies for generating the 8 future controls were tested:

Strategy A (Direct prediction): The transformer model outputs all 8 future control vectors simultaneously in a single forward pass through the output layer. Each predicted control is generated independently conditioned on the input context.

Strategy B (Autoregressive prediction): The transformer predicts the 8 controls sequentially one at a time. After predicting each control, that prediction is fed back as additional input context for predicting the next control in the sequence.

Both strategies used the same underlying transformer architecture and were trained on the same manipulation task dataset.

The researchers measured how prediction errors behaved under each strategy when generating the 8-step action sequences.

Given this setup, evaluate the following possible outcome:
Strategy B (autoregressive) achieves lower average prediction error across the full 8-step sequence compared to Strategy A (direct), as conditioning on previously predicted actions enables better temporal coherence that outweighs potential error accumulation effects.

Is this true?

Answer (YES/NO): NO